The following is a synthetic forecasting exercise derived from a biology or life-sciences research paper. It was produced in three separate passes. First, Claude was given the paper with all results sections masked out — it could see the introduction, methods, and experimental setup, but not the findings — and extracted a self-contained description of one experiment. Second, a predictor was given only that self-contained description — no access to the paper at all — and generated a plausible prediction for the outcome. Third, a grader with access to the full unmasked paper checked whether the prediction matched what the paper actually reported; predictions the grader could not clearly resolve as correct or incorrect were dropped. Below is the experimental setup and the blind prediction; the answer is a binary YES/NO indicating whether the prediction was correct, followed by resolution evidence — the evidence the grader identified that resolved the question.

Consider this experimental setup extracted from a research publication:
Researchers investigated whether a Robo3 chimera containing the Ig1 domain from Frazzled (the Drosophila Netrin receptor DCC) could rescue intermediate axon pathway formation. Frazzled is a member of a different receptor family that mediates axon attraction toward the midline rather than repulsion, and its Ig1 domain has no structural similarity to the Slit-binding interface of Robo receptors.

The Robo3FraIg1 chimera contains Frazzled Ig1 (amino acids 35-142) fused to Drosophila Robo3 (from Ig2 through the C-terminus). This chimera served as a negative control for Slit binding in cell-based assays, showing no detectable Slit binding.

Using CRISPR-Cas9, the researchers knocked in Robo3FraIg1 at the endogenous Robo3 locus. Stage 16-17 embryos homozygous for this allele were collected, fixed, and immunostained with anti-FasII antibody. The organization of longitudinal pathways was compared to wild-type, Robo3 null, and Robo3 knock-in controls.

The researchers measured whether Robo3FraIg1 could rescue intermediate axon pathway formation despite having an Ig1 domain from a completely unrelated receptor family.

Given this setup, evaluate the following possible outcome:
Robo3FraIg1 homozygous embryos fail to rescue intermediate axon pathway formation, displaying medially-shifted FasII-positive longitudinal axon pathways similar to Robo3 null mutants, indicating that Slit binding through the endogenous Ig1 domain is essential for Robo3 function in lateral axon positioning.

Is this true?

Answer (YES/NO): NO